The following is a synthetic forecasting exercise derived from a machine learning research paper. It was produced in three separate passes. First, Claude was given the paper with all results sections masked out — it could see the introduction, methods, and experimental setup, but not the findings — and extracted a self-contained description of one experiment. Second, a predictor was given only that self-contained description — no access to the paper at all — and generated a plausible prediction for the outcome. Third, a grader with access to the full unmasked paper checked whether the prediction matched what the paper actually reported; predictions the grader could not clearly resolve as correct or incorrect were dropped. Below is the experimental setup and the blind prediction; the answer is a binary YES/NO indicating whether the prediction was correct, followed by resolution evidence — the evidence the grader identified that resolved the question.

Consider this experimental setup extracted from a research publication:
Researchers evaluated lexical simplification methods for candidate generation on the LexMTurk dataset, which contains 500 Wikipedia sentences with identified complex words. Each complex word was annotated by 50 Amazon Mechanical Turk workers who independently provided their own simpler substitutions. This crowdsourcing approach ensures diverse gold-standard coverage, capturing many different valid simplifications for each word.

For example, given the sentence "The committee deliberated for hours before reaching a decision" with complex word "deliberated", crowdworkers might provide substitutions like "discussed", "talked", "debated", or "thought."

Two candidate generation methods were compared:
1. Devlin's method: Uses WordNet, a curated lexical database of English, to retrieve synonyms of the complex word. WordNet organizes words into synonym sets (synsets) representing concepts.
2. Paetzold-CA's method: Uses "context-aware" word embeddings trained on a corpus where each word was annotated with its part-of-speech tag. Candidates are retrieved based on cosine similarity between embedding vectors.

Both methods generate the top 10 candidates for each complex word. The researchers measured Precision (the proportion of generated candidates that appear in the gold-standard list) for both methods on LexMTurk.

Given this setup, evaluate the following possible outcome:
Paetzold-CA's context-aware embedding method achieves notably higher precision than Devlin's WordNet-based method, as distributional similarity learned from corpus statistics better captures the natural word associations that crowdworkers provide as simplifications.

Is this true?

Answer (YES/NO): NO